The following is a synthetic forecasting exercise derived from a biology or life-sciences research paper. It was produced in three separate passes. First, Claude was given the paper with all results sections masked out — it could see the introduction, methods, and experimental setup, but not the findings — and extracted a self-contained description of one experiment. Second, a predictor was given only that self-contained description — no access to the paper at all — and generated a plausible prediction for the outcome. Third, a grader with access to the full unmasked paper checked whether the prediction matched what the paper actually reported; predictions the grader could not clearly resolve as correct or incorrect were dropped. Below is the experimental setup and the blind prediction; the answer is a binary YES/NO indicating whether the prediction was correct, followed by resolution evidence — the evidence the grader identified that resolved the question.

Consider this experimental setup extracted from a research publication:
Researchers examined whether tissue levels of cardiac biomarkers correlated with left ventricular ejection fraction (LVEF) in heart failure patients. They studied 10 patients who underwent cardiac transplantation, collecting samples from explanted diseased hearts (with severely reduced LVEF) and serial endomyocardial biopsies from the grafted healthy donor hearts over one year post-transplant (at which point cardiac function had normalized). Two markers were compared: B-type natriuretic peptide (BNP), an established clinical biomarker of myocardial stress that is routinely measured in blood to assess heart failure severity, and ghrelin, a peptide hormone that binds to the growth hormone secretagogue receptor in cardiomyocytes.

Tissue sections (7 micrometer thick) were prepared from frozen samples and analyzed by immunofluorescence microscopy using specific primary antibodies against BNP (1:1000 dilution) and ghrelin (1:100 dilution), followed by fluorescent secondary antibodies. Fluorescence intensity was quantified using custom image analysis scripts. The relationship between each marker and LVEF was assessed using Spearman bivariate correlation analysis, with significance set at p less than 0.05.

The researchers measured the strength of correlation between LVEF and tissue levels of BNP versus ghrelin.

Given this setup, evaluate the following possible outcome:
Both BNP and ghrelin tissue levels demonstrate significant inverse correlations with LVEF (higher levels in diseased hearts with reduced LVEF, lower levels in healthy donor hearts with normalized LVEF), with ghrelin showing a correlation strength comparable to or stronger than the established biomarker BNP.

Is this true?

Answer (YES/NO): NO